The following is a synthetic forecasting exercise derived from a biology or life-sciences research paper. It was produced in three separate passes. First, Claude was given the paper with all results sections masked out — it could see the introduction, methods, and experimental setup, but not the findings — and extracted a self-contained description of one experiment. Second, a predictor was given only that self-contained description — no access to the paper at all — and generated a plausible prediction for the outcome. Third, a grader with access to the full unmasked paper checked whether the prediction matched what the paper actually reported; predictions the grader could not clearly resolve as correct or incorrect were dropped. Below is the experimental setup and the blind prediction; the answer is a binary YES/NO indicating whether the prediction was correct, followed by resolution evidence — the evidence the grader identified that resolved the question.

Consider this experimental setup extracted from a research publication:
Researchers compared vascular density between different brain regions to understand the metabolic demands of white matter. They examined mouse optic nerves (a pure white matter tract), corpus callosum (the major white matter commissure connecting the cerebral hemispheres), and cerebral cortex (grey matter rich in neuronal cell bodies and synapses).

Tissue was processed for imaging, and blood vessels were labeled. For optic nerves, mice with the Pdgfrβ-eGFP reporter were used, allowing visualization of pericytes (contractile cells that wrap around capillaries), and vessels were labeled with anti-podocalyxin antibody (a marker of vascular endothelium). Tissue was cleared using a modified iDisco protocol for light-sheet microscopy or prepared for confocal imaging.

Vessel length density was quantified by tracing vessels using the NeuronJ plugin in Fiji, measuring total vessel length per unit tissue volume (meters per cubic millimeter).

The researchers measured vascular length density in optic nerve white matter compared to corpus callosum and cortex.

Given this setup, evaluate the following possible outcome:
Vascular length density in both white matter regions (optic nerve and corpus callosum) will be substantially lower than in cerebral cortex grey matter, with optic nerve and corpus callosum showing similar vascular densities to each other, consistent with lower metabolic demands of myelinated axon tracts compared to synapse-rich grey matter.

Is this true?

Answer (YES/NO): NO